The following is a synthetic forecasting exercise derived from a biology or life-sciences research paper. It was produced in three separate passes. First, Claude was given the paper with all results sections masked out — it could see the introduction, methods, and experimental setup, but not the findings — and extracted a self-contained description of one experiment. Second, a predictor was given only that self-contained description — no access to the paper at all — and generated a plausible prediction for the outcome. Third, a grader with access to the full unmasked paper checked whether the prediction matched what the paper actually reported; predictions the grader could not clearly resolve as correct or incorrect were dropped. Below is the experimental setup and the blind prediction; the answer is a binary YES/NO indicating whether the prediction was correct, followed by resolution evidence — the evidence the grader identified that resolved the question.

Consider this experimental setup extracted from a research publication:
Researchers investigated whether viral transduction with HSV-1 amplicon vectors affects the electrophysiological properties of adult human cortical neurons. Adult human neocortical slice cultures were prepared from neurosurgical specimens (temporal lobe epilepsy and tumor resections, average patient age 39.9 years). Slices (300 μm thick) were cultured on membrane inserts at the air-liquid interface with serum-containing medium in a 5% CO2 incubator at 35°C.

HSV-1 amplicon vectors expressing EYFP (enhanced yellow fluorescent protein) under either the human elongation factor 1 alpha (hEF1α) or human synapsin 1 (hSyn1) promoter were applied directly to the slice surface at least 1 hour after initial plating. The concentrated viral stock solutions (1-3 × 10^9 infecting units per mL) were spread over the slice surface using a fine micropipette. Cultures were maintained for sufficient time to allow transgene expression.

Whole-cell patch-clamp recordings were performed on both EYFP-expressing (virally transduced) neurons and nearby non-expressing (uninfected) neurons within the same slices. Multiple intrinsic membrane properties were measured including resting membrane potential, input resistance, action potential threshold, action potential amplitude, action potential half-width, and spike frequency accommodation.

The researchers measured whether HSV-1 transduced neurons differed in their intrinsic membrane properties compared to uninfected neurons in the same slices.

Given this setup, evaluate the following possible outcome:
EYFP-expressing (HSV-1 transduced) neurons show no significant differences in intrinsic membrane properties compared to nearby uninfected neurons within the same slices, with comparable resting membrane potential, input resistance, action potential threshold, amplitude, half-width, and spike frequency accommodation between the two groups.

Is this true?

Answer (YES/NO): NO